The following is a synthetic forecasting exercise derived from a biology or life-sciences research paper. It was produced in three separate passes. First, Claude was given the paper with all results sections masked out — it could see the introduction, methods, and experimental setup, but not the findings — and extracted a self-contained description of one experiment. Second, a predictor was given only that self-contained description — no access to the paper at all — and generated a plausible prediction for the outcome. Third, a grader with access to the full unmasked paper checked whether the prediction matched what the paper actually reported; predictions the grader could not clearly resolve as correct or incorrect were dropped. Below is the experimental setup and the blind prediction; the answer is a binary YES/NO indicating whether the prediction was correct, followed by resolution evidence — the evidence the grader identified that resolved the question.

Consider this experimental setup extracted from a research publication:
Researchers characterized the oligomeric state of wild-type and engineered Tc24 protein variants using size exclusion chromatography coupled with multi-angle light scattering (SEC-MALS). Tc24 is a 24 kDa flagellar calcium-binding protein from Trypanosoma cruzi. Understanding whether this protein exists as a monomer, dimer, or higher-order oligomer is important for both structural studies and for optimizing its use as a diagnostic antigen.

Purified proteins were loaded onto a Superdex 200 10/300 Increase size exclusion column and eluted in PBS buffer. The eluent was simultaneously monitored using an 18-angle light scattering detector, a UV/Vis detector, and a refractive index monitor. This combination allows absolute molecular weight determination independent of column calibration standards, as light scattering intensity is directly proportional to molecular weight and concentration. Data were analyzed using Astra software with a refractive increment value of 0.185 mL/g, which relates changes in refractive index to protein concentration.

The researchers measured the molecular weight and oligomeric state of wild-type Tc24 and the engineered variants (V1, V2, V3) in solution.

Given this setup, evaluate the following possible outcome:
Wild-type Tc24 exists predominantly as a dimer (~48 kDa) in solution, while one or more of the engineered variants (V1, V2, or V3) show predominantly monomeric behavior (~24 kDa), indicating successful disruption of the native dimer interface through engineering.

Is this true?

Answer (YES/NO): NO